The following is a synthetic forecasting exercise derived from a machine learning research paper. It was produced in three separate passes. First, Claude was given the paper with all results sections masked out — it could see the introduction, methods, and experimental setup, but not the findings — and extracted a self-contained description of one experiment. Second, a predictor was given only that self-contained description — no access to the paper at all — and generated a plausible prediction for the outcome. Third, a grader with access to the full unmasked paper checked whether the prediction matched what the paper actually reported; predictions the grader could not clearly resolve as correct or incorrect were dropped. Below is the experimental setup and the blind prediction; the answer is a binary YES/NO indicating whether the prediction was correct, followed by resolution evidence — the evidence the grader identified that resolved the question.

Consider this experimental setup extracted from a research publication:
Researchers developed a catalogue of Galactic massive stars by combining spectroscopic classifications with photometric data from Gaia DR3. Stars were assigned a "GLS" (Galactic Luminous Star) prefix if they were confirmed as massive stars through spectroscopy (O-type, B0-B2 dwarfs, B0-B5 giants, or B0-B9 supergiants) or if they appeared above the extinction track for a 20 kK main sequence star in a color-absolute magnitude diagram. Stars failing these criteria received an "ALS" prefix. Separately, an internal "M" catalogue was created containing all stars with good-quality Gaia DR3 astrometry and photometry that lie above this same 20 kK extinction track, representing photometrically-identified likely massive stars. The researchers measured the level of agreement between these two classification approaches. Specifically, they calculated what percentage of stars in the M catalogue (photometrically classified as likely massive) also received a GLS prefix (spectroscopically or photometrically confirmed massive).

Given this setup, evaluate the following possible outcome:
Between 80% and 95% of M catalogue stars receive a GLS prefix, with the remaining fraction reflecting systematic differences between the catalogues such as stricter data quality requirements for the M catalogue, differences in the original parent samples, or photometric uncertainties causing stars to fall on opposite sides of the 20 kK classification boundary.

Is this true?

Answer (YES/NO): NO